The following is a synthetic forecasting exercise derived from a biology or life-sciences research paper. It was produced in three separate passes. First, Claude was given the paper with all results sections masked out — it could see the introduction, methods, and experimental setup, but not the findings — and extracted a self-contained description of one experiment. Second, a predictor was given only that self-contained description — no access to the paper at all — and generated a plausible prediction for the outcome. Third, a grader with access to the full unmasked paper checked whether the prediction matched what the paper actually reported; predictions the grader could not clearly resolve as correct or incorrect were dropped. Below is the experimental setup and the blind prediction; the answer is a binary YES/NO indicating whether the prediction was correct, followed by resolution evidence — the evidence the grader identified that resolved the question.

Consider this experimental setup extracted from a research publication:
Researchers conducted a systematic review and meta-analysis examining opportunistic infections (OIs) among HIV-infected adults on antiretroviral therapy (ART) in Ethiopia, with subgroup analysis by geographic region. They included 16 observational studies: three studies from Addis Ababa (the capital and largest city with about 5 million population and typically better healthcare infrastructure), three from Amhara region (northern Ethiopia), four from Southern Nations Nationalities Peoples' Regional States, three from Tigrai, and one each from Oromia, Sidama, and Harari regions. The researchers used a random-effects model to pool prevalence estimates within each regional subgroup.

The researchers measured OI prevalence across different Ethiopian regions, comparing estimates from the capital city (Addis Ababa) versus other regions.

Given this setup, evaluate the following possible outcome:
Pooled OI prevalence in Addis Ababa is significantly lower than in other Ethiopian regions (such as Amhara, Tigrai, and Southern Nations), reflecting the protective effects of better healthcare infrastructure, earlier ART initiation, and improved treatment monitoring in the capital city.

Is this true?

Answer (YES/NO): NO